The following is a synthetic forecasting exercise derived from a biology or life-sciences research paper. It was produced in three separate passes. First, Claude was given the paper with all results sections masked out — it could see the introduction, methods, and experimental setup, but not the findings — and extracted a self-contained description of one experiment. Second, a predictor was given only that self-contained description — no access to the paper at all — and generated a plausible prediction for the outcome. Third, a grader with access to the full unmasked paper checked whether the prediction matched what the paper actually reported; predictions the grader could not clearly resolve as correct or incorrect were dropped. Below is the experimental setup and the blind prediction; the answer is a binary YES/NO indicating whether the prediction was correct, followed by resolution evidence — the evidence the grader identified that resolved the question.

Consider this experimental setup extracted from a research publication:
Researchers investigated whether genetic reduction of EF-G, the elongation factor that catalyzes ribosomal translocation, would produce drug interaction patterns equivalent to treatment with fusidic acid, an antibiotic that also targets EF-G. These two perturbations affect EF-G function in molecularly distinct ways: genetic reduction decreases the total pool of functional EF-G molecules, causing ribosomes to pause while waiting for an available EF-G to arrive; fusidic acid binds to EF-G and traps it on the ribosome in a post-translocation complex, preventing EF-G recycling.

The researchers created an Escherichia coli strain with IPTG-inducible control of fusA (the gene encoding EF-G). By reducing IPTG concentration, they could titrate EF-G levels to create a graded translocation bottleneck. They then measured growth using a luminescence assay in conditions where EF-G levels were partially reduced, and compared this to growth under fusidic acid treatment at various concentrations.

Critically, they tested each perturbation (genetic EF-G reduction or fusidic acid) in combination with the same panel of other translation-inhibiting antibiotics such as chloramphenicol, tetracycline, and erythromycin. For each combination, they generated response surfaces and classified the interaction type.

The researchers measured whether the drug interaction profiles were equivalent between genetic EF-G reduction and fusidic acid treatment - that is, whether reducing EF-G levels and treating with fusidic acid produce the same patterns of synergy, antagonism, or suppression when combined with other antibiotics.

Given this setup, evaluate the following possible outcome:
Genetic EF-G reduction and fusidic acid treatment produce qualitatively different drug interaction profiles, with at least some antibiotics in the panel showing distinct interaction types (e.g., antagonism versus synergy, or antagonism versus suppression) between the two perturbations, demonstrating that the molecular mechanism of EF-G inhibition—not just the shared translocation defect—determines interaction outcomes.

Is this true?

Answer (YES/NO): NO